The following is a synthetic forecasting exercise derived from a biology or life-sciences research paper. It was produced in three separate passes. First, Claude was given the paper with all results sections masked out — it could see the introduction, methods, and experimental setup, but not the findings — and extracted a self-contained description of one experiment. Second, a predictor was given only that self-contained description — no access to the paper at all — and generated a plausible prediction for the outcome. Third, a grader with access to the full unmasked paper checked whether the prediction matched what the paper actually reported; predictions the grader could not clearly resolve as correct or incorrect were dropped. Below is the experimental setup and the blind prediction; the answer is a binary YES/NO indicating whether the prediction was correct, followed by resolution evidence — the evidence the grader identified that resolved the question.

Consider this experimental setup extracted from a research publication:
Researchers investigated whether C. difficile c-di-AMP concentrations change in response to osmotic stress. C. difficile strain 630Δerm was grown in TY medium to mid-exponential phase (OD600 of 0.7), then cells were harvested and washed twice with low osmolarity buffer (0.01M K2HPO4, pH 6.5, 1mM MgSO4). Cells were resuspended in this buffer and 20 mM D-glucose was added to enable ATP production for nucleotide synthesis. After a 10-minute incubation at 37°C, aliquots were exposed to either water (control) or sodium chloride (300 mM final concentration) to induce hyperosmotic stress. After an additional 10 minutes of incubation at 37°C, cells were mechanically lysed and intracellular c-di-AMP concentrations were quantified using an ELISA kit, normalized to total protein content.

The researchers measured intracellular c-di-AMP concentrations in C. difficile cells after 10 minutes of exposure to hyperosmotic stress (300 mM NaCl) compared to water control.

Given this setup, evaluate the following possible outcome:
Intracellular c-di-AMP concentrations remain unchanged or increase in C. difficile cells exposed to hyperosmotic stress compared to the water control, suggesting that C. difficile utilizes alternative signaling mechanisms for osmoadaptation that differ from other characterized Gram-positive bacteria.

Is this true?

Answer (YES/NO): NO